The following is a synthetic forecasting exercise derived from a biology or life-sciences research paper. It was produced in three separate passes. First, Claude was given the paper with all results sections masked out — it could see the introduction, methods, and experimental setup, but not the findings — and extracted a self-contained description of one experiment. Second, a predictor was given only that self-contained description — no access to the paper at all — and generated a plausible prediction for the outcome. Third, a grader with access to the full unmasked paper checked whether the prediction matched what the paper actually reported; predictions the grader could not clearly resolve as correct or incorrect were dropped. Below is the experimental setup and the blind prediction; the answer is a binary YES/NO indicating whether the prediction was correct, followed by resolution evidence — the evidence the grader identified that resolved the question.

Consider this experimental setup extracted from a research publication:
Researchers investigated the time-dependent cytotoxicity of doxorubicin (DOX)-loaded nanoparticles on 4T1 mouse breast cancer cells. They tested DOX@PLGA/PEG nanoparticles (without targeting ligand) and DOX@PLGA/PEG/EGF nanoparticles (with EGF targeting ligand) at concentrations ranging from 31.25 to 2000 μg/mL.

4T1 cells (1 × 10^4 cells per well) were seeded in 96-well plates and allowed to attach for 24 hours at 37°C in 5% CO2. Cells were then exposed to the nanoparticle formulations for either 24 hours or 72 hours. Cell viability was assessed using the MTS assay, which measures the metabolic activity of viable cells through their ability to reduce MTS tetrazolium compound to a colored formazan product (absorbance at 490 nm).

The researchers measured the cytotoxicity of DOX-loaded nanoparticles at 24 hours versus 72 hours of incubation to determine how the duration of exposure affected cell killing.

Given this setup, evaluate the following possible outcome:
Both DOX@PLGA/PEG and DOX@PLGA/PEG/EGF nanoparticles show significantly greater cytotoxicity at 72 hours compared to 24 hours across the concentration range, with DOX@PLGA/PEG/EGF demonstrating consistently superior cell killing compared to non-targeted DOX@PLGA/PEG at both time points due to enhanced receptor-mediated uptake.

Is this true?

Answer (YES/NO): NO